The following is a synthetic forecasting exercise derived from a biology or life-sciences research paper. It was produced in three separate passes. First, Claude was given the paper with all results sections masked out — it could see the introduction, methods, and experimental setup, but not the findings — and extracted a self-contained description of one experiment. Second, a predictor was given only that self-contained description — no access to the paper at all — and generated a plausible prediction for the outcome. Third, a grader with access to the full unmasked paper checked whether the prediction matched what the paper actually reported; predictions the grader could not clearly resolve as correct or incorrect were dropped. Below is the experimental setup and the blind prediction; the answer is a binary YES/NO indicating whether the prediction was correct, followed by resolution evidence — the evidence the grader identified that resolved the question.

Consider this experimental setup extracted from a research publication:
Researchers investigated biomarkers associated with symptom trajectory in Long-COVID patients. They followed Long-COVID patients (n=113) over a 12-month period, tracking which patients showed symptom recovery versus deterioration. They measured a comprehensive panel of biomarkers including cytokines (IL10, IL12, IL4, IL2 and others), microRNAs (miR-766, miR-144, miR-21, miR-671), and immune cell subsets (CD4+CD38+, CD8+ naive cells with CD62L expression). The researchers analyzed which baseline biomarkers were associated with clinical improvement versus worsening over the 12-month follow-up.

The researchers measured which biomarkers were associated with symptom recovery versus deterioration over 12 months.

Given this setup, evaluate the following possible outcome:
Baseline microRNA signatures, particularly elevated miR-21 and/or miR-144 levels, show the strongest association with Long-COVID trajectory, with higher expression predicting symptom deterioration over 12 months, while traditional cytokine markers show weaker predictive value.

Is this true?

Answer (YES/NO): NO